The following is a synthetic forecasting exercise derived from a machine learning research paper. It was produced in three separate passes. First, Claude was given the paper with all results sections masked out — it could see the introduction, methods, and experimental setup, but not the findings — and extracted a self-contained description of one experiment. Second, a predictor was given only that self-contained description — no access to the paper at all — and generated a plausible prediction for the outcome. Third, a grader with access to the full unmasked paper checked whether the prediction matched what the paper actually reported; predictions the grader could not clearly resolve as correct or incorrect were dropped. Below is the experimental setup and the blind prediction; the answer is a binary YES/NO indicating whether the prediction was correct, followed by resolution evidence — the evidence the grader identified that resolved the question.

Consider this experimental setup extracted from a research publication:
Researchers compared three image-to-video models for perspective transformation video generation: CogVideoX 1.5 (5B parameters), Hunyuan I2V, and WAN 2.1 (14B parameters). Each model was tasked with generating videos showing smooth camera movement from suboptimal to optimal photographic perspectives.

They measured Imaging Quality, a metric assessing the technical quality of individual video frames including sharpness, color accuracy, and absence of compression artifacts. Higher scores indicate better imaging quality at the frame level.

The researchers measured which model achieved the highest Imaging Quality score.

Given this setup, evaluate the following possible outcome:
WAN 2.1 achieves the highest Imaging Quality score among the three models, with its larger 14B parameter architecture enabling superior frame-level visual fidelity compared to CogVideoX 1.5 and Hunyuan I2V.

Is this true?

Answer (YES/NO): YES